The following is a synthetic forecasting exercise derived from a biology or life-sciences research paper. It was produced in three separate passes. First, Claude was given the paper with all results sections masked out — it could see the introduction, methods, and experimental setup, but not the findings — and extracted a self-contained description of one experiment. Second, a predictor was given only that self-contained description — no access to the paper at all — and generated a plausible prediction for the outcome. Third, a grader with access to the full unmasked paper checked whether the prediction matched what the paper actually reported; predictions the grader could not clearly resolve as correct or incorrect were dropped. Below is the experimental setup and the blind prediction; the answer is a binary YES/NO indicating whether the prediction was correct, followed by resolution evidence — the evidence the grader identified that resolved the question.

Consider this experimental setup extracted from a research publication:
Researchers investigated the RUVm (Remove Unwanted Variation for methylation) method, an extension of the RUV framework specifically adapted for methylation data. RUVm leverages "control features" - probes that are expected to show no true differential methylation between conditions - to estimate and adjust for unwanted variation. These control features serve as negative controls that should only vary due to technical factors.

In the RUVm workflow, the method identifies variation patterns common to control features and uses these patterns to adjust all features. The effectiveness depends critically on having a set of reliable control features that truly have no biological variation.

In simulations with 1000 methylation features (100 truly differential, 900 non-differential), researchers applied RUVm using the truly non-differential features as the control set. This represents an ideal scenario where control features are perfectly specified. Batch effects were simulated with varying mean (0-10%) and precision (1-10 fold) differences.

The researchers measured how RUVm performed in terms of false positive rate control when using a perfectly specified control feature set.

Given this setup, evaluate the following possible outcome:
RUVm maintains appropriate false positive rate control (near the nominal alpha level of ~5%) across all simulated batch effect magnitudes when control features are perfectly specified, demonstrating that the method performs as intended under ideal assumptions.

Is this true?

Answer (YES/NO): NO